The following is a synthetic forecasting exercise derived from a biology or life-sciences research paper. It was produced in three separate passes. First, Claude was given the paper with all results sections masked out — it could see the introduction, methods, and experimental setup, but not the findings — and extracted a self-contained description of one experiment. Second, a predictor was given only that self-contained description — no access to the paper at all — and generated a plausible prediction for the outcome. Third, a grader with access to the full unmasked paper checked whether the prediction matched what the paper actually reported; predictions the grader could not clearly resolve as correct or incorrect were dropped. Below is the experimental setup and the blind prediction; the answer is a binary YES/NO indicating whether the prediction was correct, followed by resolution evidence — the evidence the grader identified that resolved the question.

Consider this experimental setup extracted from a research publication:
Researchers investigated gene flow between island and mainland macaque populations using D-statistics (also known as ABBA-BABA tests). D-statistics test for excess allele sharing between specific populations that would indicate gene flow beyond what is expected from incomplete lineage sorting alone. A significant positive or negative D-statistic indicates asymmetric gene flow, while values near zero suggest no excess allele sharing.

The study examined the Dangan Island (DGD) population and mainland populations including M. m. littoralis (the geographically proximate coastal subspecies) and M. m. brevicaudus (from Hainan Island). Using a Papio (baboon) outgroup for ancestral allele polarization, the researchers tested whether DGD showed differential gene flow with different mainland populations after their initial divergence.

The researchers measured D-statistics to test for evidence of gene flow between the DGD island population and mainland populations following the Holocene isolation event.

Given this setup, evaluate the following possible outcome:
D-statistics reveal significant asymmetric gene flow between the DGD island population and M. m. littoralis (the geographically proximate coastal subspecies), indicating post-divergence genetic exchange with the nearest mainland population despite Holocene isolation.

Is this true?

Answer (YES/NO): NO